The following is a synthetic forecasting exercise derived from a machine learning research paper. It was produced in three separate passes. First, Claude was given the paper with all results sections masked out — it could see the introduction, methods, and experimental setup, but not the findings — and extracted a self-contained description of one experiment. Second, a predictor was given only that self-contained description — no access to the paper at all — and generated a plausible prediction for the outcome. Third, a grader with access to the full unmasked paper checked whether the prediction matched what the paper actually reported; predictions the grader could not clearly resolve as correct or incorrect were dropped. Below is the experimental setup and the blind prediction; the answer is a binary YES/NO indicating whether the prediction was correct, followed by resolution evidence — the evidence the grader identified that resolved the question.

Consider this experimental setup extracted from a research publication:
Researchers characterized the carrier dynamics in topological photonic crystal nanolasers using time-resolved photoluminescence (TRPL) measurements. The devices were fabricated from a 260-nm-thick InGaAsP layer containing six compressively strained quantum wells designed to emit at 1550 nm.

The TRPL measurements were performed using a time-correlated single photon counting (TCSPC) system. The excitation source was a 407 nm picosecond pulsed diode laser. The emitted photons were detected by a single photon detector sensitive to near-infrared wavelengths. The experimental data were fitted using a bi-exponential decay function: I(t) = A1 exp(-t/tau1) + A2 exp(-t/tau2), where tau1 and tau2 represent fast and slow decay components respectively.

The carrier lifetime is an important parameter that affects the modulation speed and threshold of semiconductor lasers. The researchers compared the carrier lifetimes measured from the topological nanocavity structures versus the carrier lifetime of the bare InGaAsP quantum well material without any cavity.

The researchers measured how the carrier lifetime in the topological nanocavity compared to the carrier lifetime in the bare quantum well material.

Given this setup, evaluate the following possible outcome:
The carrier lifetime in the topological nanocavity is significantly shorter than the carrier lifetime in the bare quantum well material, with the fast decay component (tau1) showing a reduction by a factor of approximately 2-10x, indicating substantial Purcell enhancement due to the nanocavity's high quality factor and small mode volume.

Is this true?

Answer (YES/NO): NO